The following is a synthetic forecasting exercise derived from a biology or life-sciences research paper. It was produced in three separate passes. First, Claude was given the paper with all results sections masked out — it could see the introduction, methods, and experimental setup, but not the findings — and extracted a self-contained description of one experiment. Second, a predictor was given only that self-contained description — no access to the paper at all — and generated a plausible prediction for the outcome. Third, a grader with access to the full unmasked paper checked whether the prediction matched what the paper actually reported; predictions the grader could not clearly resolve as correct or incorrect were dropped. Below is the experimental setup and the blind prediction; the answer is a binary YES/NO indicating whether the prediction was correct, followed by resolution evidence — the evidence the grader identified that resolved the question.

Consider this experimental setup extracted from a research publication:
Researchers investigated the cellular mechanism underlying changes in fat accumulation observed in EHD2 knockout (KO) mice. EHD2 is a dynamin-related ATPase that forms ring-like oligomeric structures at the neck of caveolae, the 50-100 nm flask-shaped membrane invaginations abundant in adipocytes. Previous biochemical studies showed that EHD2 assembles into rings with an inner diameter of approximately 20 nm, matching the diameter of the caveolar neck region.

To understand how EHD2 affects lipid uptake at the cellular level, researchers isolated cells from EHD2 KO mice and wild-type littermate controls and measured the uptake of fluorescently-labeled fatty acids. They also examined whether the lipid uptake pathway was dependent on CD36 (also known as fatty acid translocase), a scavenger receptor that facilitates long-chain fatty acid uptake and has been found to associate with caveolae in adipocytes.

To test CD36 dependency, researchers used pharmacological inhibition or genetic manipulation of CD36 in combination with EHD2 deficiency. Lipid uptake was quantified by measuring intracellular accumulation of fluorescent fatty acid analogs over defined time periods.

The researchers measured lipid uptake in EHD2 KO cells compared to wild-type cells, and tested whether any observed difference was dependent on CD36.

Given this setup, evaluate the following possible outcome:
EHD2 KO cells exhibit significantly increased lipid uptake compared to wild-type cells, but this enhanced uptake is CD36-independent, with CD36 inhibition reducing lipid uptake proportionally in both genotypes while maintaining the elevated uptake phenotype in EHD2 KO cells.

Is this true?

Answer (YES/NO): NO